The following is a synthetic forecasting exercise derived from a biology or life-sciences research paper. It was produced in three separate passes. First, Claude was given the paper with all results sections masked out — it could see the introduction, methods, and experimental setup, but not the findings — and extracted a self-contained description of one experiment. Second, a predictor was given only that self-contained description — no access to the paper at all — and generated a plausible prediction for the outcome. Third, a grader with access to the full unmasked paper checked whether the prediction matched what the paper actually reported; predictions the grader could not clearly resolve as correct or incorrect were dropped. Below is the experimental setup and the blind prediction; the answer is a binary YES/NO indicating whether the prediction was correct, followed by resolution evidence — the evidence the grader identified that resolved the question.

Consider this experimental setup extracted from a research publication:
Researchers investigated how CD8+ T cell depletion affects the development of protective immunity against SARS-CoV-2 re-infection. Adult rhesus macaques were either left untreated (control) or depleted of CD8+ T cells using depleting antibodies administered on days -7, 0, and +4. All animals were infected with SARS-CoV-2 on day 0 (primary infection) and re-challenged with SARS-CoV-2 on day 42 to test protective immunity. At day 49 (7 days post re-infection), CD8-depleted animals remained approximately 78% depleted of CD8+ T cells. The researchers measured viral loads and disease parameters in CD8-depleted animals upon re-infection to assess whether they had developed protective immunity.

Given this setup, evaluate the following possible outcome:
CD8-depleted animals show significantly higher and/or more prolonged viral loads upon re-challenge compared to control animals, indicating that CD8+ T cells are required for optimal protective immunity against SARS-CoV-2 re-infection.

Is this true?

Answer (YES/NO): NO